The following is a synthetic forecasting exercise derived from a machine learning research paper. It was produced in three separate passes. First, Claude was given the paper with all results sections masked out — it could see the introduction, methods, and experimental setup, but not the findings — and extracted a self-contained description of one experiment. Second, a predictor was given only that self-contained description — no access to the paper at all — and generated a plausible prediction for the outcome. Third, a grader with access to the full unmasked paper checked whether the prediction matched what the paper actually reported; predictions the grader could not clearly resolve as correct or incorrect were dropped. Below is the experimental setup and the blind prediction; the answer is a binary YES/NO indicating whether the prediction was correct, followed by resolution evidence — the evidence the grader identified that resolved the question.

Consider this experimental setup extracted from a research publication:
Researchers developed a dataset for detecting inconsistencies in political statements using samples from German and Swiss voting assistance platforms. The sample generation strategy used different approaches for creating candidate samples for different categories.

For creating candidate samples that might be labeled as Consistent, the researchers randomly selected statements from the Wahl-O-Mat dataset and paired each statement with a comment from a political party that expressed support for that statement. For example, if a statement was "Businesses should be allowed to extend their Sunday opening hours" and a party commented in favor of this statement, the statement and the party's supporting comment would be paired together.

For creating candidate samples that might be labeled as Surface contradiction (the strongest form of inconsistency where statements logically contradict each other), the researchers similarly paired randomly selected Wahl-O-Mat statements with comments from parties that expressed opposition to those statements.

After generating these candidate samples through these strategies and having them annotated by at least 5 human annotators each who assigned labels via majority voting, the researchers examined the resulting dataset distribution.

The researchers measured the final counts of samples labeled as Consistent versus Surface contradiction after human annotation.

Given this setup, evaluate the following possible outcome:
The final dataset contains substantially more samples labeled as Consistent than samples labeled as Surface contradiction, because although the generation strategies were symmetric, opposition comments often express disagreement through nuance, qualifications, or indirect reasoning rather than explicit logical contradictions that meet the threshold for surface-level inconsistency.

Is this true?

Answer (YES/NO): NO